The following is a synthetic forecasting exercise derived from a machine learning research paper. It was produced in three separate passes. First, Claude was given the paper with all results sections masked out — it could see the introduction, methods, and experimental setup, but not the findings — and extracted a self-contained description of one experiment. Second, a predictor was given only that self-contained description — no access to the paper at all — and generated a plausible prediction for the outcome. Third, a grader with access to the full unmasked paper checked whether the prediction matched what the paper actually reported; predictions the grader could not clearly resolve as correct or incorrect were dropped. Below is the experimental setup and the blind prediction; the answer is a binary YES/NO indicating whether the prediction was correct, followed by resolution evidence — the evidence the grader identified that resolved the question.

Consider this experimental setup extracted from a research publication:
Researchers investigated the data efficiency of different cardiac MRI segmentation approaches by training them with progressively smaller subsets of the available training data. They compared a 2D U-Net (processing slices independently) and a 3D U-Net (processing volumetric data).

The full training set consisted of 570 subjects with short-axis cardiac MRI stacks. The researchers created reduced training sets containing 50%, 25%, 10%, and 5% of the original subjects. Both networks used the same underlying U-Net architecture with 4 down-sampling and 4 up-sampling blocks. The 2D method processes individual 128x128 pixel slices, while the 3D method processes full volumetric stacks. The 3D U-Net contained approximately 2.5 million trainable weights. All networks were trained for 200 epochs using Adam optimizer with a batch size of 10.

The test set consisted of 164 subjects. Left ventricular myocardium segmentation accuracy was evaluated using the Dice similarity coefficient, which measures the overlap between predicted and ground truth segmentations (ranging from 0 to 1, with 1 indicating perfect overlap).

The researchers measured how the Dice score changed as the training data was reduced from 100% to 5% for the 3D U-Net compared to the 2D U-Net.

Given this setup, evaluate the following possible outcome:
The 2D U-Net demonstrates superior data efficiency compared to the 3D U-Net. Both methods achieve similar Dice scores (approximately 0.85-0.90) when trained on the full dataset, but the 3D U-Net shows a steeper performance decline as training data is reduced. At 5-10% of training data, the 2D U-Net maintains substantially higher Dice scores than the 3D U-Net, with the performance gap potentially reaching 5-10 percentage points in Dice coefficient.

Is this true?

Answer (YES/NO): NO